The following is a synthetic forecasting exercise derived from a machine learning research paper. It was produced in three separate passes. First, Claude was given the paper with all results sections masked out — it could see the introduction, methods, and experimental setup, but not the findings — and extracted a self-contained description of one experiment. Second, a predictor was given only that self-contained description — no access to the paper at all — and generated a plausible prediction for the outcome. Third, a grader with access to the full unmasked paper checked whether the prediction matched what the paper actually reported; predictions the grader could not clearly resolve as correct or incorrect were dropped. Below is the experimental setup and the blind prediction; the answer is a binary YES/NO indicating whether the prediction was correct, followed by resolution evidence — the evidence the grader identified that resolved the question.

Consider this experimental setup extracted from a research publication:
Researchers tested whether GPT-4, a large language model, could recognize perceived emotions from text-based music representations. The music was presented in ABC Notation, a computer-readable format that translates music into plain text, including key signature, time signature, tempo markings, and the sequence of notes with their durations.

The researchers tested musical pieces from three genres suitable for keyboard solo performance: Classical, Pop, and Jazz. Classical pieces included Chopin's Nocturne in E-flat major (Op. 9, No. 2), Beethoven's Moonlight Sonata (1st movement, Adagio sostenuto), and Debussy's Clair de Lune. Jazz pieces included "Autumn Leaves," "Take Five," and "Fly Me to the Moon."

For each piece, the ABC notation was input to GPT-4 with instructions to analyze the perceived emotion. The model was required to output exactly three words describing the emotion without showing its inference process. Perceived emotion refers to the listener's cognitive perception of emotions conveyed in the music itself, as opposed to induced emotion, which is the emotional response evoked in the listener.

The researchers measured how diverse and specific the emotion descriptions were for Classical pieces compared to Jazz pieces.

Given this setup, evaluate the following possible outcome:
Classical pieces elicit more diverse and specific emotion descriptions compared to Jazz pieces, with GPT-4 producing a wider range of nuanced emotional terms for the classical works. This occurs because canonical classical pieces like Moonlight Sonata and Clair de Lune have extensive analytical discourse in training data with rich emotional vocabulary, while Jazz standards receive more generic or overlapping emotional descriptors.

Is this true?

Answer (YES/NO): YES